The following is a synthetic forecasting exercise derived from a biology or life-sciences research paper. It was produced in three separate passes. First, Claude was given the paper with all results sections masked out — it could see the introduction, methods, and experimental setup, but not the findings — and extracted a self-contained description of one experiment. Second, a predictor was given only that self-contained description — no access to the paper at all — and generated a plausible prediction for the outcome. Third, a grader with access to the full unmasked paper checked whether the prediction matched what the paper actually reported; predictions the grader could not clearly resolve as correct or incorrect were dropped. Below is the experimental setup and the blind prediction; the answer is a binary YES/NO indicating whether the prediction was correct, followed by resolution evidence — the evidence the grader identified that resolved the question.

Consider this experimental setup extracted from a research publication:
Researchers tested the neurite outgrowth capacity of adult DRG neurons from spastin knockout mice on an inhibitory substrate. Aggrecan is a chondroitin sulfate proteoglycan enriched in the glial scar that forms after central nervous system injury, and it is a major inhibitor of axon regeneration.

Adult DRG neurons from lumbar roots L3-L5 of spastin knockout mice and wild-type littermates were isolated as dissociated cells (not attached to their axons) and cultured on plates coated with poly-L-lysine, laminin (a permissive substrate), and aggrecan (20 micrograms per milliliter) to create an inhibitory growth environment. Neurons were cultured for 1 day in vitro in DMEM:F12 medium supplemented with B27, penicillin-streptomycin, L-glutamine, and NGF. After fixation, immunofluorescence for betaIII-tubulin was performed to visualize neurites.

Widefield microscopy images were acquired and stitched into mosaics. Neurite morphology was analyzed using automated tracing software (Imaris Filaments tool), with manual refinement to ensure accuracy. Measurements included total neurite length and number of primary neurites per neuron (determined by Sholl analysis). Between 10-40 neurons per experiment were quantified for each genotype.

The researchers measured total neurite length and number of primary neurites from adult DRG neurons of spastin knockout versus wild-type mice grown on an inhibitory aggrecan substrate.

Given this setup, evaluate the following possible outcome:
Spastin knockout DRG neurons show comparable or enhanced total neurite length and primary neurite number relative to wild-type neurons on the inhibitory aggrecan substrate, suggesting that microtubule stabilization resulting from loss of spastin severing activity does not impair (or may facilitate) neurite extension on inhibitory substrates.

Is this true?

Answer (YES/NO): NO